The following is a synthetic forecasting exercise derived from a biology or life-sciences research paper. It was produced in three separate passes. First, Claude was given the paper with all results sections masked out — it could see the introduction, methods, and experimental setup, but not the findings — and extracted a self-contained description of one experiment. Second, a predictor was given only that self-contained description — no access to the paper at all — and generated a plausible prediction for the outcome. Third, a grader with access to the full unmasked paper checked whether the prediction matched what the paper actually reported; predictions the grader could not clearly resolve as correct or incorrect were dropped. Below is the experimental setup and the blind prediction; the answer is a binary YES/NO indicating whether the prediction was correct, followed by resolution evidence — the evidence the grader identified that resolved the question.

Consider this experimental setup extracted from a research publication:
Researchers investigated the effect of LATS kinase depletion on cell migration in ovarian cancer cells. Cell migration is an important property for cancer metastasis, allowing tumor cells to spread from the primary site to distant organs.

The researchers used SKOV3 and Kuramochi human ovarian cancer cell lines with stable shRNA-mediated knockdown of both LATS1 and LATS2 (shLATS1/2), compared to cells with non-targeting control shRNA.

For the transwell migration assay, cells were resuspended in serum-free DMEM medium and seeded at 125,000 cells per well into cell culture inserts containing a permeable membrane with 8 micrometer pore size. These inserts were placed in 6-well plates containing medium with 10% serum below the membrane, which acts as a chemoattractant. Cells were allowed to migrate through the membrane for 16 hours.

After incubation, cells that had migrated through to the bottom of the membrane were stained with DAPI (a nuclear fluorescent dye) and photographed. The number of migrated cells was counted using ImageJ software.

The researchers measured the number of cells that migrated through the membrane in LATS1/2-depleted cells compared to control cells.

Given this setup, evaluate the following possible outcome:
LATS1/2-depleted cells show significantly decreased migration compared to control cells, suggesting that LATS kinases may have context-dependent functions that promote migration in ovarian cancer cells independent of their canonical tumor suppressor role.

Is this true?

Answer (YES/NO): NO